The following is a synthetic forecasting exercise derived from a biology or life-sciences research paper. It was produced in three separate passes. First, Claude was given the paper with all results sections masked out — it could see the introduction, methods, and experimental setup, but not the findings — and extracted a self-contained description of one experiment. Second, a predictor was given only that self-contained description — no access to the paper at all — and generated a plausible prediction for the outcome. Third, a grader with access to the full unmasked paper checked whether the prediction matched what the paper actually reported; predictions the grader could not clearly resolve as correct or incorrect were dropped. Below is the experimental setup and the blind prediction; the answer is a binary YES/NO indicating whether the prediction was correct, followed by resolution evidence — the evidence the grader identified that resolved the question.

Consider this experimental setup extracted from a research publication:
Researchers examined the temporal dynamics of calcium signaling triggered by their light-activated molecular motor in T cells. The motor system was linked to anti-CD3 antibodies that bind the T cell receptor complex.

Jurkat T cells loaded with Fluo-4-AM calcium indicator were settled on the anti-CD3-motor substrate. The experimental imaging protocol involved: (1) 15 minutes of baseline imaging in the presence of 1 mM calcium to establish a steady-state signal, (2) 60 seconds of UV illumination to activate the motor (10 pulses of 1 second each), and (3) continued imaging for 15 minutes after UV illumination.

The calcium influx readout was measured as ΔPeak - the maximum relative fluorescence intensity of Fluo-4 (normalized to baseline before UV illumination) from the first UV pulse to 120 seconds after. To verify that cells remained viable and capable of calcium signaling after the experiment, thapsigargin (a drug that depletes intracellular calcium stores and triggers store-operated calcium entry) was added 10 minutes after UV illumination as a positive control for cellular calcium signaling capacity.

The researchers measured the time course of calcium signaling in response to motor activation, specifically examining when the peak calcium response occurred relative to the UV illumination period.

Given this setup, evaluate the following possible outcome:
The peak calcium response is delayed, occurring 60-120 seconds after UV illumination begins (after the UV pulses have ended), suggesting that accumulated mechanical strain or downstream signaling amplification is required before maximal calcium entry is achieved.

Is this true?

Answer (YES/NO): NO